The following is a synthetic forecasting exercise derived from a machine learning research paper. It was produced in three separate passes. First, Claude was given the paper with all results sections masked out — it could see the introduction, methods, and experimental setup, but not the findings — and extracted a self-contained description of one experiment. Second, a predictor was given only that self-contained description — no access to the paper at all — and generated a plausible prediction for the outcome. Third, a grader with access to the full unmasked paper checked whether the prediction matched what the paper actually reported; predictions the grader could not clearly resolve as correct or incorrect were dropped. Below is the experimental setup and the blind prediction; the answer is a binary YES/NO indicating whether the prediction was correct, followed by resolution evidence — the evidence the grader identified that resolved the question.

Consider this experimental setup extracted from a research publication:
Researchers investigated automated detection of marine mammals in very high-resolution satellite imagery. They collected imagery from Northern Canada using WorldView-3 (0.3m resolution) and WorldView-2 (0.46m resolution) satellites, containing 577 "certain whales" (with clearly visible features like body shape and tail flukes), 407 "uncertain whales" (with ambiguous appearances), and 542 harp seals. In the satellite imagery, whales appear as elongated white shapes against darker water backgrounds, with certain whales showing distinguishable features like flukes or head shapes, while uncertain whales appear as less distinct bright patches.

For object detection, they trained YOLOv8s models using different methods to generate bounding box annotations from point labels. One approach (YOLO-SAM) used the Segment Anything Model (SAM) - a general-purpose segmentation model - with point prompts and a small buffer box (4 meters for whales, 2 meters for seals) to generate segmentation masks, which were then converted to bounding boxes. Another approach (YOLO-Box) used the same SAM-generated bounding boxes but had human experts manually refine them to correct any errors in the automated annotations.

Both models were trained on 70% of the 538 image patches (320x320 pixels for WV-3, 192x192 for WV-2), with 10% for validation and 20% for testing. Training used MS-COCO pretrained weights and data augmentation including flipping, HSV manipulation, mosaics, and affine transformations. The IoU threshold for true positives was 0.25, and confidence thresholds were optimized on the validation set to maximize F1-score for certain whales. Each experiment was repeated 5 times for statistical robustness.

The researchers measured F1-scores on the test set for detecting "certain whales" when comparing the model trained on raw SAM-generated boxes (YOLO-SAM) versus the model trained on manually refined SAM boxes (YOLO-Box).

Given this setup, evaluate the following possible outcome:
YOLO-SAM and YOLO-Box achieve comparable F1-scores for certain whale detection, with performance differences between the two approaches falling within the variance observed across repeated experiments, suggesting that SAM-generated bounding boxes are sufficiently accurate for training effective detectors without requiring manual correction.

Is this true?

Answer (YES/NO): YES